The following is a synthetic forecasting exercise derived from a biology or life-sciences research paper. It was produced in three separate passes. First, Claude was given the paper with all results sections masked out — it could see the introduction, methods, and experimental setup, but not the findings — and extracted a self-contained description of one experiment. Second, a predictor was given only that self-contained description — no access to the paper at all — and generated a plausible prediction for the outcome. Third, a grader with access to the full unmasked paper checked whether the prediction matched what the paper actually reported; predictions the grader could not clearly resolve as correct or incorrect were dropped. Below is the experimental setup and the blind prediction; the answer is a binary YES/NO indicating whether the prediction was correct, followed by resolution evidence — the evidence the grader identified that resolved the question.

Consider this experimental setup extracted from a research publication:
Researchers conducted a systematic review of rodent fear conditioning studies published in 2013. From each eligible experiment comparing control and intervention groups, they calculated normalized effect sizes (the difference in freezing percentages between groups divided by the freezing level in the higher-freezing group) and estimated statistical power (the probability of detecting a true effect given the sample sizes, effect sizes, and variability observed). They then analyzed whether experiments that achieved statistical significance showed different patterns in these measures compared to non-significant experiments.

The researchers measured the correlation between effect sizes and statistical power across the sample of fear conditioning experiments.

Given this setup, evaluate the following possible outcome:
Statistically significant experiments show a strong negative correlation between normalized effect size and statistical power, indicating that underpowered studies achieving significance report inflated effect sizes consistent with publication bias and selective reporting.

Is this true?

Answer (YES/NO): NO